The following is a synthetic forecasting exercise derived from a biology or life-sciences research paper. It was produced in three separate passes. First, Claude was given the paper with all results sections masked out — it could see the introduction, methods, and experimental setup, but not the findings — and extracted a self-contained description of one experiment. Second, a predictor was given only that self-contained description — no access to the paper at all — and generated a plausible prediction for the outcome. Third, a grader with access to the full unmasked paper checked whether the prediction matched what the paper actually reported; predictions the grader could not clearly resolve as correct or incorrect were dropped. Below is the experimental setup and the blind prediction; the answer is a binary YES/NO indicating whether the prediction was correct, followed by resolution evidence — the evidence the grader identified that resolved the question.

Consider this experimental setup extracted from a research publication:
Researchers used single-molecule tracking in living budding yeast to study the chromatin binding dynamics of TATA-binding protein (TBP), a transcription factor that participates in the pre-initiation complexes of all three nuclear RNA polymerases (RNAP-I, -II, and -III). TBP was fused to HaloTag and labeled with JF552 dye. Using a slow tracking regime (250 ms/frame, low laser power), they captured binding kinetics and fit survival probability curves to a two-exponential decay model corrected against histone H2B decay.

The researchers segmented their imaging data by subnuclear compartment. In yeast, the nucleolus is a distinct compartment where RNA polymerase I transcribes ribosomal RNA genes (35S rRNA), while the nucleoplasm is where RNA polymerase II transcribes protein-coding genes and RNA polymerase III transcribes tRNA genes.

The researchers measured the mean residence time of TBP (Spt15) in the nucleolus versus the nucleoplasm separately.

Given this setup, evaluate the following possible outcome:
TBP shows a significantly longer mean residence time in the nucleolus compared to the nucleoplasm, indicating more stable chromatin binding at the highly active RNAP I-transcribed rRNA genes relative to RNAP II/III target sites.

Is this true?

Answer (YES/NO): YES